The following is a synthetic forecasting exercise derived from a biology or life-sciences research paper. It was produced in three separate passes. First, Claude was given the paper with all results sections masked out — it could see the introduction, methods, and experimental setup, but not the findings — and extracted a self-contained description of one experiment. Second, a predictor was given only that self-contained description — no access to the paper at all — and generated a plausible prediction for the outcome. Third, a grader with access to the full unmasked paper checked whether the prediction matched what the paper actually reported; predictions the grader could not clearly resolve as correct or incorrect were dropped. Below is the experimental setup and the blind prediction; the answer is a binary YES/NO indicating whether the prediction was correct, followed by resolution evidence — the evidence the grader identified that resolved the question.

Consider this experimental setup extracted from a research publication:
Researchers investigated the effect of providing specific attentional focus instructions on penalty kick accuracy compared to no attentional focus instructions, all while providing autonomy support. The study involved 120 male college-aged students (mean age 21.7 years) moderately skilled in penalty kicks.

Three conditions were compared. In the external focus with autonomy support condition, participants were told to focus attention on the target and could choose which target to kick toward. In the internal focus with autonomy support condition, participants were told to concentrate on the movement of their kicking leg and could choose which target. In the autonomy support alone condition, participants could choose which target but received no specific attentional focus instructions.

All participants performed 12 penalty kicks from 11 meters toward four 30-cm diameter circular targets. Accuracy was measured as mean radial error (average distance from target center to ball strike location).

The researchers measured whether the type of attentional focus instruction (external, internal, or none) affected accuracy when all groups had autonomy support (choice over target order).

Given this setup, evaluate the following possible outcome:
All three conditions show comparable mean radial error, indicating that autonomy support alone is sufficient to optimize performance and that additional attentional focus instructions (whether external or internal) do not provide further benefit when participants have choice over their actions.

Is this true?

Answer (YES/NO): NO